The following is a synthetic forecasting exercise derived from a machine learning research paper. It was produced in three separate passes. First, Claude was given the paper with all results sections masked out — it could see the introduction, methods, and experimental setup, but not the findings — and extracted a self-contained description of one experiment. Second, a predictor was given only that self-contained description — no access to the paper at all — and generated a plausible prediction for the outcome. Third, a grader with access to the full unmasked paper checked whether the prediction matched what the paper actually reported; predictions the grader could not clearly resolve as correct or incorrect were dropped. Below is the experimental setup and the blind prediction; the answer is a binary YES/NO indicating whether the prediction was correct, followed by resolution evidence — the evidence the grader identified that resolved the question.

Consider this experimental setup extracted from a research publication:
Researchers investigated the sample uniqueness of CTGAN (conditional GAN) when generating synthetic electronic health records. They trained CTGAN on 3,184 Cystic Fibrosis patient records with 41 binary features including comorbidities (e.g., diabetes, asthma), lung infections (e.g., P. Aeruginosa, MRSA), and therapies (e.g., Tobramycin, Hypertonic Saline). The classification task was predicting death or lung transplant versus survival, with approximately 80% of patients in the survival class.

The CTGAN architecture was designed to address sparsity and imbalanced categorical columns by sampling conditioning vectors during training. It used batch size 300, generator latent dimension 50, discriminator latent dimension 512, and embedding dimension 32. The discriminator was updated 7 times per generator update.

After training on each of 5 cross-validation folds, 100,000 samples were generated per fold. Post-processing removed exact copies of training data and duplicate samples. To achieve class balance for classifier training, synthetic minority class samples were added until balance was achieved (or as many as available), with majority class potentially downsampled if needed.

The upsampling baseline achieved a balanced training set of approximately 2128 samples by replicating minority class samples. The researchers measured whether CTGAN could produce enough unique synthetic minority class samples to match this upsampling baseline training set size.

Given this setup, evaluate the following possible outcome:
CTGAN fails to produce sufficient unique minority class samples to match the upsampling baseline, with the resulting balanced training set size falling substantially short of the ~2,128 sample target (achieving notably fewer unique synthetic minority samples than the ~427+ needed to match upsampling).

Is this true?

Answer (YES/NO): NO